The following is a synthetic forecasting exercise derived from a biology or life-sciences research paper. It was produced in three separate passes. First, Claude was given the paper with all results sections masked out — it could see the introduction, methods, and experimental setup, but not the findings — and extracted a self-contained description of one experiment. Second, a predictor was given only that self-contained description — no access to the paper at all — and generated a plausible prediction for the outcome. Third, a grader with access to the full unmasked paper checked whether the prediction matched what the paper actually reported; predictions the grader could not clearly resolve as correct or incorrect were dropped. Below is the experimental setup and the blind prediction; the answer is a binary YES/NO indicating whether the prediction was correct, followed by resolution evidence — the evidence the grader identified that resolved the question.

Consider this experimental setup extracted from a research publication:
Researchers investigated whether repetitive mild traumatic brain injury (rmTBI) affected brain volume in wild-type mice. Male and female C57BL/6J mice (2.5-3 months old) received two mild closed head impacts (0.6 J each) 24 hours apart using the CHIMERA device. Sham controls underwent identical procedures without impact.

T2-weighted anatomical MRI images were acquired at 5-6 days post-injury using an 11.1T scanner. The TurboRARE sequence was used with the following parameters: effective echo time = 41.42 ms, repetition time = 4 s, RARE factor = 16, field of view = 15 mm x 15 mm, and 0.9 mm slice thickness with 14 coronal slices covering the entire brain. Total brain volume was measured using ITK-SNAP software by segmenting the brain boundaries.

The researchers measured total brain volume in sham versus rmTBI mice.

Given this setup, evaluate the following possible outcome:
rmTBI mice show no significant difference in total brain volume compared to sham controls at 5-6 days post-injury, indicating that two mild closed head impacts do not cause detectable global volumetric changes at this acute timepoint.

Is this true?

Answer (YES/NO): YES